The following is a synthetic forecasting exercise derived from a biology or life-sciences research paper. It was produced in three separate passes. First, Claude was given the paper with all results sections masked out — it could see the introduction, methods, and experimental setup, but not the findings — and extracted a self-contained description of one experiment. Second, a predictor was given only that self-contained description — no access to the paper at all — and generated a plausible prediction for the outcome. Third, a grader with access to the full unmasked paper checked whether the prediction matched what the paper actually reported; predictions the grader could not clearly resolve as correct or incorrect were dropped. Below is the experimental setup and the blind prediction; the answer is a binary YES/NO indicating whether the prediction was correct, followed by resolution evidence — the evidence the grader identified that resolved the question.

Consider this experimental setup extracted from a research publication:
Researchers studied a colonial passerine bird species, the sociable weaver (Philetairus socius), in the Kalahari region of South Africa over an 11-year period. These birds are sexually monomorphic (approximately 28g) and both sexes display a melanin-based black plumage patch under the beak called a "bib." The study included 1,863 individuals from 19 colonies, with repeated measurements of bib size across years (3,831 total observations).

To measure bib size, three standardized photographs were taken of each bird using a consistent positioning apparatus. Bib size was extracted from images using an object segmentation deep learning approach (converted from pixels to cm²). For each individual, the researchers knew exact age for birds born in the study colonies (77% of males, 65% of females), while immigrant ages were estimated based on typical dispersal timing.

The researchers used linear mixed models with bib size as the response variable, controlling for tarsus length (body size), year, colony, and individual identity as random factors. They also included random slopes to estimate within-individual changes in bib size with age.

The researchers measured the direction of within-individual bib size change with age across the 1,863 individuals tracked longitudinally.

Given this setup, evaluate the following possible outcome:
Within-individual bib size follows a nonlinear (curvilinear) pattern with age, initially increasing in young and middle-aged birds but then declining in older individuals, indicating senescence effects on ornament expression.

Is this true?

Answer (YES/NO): NO